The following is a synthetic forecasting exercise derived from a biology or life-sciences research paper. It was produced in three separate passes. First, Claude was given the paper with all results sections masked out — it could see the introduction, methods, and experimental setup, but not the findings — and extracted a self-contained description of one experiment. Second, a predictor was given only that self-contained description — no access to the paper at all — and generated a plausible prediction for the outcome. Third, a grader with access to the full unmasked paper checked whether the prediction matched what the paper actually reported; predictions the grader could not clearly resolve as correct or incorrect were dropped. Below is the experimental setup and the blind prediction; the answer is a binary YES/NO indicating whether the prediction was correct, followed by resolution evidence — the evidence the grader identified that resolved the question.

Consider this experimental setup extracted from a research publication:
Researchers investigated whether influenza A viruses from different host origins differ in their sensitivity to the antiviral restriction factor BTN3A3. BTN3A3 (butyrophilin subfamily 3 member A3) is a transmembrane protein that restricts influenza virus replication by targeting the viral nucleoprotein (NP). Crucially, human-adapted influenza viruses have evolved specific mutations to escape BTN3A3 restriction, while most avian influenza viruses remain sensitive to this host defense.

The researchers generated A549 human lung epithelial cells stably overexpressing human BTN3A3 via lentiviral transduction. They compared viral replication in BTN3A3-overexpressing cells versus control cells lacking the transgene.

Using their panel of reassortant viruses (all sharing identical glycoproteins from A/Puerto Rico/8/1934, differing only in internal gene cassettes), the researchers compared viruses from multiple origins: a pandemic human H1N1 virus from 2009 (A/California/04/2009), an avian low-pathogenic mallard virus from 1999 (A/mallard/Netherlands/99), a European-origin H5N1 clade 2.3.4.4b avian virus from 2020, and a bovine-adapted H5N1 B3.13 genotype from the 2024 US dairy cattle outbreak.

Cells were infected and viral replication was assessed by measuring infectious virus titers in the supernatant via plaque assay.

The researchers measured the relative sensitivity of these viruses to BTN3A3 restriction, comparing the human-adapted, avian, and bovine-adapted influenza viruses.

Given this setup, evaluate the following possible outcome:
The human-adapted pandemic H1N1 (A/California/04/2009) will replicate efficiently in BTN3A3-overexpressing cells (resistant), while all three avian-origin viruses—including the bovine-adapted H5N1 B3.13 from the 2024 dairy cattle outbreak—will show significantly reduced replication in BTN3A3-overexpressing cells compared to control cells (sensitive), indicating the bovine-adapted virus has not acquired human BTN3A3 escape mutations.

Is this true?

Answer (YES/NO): NO